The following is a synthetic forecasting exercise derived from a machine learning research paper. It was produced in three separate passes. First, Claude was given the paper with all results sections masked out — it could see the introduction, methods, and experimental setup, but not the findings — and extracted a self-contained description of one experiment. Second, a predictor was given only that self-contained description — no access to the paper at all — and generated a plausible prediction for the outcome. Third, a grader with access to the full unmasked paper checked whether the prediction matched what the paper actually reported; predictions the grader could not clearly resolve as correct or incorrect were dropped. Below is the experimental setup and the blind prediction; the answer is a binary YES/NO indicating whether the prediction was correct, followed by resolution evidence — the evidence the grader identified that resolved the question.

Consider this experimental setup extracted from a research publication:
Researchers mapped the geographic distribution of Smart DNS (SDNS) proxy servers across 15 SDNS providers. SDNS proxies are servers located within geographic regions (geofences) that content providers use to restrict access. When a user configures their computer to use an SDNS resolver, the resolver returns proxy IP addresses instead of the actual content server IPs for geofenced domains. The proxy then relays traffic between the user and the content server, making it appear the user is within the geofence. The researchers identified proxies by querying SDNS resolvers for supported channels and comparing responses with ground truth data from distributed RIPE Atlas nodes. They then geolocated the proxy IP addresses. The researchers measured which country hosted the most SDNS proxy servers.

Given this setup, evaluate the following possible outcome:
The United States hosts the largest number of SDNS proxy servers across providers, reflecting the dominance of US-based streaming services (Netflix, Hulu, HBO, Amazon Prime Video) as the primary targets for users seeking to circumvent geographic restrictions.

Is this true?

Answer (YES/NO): YES